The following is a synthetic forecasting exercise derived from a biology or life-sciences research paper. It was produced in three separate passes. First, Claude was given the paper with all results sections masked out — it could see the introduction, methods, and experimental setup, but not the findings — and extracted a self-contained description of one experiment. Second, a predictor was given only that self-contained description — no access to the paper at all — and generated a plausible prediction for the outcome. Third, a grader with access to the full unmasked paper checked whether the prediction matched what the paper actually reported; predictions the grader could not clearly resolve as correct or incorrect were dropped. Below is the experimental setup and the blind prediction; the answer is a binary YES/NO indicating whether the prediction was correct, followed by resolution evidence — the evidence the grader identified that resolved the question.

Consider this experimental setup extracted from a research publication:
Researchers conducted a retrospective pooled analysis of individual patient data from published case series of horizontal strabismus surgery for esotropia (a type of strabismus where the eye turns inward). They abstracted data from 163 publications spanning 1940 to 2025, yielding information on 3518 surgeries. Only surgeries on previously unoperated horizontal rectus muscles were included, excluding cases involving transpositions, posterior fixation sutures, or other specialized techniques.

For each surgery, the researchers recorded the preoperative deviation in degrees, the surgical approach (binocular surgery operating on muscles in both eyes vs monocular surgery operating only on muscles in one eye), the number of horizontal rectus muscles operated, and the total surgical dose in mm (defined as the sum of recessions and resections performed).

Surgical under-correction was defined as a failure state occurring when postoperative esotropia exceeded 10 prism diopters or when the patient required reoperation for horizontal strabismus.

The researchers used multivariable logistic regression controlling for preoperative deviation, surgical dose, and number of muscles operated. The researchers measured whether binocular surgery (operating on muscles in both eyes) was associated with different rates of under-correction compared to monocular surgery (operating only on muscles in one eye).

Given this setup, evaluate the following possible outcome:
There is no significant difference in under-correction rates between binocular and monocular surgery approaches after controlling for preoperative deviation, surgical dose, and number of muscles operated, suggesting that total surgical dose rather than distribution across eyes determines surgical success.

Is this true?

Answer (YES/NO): NO